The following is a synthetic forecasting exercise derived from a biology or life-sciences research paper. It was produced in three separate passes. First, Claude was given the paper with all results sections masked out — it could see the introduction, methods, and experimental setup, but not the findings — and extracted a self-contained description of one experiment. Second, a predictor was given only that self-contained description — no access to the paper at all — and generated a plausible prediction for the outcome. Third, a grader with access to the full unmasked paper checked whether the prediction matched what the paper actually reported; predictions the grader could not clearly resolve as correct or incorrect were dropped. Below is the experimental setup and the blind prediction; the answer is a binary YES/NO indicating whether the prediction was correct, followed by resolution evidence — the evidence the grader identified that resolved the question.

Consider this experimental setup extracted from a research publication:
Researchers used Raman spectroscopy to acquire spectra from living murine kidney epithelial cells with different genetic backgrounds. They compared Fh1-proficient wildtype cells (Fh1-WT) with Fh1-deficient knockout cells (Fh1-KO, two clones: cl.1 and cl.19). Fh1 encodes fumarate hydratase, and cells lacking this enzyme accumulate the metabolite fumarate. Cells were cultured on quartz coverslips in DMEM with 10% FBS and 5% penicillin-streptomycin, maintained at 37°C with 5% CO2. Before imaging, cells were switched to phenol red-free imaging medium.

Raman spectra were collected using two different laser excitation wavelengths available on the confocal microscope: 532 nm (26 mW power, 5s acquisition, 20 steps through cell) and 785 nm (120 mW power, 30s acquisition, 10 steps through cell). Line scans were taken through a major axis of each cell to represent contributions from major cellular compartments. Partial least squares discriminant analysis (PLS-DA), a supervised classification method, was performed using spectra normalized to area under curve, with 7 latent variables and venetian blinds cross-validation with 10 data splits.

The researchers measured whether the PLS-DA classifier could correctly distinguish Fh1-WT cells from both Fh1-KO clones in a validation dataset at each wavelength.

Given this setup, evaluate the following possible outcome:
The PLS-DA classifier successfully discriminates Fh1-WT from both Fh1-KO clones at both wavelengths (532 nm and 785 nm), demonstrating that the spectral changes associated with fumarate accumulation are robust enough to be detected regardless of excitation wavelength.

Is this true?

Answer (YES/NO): YES